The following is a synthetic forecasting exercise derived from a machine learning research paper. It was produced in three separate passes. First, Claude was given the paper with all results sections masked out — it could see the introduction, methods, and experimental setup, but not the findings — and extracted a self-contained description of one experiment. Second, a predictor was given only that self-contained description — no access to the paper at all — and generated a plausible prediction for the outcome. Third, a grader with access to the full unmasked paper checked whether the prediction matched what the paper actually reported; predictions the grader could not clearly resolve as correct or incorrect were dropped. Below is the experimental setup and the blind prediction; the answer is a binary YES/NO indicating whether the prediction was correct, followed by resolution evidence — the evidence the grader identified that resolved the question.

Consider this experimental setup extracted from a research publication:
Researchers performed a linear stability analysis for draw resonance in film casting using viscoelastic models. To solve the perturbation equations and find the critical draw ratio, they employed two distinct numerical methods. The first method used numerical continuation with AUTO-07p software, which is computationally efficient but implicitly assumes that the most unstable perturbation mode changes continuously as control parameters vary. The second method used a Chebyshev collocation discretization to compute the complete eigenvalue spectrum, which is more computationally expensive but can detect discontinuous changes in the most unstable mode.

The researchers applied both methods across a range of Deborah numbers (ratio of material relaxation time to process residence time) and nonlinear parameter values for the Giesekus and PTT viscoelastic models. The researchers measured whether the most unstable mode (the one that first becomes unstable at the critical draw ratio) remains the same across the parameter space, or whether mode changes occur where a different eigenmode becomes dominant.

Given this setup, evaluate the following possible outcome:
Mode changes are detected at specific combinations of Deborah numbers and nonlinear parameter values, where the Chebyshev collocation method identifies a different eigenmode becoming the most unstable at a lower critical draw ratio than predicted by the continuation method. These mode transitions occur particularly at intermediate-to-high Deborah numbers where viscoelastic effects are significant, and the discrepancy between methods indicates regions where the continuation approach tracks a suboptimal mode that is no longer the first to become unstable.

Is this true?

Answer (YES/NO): NO